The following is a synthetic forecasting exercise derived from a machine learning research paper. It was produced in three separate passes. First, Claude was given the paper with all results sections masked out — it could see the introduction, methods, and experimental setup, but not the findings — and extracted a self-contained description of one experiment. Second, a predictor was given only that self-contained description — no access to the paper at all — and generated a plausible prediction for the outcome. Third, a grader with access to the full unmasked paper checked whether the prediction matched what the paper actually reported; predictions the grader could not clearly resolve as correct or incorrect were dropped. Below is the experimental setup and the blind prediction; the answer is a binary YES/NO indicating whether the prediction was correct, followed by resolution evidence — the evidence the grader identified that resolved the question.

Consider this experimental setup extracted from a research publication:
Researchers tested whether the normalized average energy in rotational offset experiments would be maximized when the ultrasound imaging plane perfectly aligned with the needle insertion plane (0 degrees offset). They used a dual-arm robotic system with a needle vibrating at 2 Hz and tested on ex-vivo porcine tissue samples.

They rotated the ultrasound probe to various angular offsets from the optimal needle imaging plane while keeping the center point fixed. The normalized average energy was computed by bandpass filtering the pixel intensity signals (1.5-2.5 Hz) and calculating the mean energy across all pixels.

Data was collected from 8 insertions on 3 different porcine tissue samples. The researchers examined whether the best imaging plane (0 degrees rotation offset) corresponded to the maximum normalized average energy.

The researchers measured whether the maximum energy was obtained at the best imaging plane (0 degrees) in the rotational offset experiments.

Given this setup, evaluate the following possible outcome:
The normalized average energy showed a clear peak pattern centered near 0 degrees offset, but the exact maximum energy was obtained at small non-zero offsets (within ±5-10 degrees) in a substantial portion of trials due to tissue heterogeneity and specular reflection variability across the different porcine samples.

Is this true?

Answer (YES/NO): NO